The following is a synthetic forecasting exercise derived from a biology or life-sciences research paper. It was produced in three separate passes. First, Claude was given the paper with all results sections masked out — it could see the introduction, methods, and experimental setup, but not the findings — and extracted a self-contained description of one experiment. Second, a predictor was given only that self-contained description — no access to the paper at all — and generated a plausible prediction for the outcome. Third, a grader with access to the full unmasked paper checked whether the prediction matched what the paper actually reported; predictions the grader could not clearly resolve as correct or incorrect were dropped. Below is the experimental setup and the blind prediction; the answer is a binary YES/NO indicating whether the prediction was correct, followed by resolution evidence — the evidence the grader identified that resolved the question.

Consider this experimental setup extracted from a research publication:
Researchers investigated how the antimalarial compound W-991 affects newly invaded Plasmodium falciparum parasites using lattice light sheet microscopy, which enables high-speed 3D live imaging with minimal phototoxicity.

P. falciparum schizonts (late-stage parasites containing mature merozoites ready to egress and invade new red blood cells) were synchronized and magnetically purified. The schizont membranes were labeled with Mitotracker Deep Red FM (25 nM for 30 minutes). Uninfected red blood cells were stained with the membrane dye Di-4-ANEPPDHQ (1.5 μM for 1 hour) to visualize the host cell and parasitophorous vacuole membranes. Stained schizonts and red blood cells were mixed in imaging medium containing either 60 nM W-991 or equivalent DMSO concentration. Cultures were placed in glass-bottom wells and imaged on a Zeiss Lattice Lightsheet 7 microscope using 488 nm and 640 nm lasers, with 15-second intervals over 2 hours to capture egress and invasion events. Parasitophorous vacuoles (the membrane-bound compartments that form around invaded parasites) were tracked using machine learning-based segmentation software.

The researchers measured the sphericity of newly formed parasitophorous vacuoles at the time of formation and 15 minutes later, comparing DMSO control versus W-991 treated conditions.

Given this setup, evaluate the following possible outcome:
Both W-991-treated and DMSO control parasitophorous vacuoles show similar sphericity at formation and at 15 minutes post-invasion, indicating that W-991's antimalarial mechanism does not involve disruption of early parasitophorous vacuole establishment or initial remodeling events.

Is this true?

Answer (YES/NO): NO